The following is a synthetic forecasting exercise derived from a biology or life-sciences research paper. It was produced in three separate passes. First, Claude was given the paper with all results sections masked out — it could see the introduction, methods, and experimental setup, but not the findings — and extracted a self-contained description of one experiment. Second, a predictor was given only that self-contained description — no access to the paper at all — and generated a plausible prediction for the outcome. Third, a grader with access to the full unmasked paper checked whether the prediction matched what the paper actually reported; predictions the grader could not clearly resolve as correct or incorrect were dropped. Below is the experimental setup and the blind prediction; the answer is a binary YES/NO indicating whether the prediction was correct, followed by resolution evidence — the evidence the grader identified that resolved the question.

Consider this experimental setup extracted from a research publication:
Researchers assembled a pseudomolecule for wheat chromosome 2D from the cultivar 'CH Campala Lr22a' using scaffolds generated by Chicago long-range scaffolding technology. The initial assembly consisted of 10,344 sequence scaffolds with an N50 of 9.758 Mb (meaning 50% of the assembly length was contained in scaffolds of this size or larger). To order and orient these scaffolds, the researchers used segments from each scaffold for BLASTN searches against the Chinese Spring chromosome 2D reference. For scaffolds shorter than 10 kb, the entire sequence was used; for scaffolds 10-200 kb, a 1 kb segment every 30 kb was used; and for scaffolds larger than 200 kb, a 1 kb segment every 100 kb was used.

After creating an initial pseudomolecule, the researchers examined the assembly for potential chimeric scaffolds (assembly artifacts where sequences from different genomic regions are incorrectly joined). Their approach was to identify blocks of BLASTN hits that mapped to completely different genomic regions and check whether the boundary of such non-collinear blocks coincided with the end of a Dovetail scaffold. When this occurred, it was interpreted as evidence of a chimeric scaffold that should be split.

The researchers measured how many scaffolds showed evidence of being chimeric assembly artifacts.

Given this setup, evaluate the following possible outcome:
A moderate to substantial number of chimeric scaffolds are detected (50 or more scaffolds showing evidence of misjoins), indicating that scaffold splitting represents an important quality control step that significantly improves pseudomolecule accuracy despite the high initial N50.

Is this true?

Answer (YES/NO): NO